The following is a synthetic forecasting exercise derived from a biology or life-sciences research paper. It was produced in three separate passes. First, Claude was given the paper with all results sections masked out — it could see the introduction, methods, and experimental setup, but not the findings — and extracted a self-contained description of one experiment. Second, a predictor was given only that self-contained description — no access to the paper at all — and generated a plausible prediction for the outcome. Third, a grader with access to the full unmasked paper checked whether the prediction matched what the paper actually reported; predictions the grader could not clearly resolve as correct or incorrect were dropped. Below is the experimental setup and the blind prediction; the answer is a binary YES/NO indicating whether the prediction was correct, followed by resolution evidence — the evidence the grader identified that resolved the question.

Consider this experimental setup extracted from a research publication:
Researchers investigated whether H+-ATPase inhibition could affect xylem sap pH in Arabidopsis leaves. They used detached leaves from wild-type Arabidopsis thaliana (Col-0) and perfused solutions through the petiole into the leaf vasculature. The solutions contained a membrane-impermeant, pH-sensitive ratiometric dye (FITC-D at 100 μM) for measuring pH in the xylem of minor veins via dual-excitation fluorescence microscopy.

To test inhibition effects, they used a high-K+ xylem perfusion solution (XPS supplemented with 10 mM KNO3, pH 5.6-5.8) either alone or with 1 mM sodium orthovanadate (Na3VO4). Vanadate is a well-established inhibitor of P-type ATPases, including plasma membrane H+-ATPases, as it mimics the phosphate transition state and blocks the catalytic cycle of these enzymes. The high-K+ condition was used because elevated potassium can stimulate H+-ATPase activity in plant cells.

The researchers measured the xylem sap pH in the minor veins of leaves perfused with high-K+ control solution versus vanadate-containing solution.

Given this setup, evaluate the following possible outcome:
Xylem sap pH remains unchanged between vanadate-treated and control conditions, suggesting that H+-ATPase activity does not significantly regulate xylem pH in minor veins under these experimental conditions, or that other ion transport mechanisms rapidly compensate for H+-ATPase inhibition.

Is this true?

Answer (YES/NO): NO